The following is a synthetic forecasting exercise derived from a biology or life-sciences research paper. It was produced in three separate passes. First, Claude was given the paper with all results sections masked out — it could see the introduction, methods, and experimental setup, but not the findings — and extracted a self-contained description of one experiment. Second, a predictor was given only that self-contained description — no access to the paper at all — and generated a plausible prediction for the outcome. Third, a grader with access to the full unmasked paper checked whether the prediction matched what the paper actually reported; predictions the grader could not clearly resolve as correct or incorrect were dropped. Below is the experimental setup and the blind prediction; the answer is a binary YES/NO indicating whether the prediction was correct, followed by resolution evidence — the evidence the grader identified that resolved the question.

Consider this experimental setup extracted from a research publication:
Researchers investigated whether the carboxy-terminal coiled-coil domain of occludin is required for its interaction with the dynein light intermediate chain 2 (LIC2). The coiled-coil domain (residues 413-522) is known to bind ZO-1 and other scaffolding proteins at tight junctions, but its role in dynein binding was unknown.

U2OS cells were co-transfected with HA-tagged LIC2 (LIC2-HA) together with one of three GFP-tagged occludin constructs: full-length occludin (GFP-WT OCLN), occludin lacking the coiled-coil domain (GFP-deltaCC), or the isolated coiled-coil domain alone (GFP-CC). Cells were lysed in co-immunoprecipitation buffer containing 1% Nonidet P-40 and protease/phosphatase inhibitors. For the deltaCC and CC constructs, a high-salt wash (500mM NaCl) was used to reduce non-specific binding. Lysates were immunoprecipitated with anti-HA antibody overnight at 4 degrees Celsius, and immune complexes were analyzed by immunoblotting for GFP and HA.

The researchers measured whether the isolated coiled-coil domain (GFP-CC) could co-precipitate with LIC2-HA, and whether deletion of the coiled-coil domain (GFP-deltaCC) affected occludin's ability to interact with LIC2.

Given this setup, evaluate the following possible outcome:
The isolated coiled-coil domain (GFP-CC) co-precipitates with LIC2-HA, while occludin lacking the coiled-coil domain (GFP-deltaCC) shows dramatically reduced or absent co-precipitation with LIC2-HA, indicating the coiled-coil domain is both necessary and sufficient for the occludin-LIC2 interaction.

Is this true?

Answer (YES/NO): NO